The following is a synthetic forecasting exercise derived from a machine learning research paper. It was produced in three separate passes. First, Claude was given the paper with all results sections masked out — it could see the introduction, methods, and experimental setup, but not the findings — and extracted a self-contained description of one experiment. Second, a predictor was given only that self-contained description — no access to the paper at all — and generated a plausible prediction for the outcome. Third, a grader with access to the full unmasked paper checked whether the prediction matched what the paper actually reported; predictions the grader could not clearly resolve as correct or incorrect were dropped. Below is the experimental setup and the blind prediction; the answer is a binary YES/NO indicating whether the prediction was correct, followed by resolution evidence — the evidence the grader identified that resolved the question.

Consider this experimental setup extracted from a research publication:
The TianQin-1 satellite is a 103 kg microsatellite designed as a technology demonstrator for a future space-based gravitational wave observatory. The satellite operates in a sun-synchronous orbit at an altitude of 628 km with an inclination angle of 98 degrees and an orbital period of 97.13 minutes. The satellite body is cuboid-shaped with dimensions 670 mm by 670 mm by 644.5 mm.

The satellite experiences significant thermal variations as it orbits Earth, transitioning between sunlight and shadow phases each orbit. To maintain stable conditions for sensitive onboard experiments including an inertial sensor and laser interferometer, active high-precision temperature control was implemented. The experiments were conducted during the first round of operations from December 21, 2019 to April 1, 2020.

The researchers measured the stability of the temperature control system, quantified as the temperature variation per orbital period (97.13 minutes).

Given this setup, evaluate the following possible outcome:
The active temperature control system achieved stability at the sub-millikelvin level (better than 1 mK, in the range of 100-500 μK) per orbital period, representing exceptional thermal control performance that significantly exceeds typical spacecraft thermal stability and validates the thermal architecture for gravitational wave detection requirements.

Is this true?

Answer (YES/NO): NO